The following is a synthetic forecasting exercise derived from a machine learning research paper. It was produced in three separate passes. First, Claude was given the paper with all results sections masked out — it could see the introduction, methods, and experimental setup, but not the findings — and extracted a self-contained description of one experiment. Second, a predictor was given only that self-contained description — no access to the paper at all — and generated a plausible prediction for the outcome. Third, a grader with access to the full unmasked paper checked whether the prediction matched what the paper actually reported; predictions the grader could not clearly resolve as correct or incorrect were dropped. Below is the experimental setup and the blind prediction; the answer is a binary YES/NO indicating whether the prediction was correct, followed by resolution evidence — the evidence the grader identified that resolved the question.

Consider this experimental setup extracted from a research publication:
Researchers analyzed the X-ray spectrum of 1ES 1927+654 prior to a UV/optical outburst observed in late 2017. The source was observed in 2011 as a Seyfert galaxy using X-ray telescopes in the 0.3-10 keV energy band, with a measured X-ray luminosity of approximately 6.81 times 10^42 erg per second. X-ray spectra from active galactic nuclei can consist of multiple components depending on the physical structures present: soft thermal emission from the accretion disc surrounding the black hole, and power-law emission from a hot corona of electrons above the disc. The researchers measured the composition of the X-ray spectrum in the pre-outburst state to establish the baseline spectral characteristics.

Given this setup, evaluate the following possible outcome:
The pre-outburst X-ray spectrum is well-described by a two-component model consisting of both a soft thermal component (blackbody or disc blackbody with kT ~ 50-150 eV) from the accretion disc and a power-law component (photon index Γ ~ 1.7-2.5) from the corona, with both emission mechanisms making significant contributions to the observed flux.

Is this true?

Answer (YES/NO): YES